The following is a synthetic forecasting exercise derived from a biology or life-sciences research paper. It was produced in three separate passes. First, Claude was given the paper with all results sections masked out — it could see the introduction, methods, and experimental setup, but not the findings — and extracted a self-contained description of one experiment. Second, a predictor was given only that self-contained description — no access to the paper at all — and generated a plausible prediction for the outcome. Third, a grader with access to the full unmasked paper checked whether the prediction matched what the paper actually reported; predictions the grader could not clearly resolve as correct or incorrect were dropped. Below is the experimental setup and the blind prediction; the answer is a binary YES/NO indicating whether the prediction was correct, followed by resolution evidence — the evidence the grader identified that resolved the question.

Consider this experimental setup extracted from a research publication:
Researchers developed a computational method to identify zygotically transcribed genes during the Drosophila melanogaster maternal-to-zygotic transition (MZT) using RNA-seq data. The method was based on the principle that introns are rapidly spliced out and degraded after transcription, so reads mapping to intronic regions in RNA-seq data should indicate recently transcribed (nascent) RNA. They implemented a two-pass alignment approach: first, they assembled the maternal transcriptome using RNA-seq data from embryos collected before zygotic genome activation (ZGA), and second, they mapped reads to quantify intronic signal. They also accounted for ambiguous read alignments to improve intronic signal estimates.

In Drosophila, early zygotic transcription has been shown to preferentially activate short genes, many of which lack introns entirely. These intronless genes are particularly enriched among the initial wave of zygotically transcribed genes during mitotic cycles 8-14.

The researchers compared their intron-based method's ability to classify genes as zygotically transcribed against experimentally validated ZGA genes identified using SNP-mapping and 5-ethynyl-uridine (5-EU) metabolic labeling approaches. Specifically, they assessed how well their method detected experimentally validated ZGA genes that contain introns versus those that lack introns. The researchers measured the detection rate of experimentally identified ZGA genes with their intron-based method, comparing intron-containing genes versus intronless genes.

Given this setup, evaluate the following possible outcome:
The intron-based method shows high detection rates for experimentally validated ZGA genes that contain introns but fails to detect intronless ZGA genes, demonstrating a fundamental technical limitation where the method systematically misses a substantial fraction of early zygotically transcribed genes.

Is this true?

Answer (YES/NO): YES